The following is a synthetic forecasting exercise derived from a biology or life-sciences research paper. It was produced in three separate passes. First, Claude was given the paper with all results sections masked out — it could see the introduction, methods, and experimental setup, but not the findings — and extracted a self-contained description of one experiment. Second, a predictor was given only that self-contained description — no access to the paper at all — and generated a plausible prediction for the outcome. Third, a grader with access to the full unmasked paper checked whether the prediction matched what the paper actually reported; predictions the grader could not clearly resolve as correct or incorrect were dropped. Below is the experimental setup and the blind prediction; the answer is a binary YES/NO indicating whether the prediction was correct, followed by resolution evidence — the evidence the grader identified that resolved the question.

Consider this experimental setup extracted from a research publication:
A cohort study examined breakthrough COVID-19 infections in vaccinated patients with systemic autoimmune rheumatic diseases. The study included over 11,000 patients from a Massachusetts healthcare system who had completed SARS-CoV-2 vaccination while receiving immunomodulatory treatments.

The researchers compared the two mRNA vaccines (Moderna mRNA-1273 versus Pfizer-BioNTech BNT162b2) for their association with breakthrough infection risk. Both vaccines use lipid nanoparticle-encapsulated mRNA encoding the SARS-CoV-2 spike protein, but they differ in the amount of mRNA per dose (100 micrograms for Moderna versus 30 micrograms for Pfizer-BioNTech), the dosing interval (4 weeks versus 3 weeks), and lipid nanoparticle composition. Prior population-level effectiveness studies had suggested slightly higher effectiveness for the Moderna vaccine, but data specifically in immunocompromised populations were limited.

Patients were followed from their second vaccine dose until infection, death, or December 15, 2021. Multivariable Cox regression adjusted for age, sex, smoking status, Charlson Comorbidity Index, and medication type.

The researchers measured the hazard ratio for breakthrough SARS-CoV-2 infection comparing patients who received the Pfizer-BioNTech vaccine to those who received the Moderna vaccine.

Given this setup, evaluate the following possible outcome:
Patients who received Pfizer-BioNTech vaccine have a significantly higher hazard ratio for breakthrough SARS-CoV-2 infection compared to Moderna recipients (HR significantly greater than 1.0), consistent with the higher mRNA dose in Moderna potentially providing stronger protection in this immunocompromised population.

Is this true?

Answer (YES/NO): YES